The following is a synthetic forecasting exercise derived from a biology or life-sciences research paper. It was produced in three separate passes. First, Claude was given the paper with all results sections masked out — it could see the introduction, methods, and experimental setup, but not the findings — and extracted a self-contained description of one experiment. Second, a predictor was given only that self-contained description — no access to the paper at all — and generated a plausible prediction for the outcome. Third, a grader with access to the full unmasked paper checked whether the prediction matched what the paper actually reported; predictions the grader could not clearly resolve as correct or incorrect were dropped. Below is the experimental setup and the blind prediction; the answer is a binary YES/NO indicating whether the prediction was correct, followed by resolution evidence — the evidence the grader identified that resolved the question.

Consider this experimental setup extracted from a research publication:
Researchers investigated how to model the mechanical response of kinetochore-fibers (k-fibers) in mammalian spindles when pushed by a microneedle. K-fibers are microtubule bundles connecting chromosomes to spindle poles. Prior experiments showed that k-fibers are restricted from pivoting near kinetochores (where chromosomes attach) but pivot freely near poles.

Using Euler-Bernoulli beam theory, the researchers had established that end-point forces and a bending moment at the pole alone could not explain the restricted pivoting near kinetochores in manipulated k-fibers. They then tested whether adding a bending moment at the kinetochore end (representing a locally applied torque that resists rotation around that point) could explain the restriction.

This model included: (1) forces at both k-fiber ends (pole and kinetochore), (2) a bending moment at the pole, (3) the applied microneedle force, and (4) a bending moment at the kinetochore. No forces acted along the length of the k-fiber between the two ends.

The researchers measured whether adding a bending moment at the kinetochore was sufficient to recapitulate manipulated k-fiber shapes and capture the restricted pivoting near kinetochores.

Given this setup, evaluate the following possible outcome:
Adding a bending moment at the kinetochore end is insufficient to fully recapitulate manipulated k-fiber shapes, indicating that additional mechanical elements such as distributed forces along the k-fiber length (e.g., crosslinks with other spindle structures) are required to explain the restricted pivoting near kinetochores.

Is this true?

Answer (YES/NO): YES